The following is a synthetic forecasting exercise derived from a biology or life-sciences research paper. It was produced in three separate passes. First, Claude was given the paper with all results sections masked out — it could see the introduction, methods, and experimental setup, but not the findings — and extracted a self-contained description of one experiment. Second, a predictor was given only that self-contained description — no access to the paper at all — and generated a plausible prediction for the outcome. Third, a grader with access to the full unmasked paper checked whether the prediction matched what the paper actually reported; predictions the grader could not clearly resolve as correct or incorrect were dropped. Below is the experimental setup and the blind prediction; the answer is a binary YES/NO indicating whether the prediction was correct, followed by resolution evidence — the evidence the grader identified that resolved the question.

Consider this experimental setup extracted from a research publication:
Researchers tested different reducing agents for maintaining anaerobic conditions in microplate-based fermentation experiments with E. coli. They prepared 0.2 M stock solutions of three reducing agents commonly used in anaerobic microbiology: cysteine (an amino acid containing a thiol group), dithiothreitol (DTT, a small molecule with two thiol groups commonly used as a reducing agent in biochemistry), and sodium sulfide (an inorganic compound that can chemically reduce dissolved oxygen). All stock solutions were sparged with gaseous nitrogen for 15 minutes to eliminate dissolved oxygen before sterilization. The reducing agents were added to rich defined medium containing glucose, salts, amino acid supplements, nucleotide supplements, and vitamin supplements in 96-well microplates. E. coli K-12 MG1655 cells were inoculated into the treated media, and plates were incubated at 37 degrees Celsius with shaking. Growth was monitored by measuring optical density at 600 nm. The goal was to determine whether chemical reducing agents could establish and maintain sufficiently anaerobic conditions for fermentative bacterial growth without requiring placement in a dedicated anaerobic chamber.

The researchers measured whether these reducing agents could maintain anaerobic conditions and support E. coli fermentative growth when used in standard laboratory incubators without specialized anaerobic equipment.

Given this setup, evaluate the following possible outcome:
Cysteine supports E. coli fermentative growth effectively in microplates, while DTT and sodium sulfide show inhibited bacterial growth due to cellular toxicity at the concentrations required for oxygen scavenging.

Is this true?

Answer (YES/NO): NO